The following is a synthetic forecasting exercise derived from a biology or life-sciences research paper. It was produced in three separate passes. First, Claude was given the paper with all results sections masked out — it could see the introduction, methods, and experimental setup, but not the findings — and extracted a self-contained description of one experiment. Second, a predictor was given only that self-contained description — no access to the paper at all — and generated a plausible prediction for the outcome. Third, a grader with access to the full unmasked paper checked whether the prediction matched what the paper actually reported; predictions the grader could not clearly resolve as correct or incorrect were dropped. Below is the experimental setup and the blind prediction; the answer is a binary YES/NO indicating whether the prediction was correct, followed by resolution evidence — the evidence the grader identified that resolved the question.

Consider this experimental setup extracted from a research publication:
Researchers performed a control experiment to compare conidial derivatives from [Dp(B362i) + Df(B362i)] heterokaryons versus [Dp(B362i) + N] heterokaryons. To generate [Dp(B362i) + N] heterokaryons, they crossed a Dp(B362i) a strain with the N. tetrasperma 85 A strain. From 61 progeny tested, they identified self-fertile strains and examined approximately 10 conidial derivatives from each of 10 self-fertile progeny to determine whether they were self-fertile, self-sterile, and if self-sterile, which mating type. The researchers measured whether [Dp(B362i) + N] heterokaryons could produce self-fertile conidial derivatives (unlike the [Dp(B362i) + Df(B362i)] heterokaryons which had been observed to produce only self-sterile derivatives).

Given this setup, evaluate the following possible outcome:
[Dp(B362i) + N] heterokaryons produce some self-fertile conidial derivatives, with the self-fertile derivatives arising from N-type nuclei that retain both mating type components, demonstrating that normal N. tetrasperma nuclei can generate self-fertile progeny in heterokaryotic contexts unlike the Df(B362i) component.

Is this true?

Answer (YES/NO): NO